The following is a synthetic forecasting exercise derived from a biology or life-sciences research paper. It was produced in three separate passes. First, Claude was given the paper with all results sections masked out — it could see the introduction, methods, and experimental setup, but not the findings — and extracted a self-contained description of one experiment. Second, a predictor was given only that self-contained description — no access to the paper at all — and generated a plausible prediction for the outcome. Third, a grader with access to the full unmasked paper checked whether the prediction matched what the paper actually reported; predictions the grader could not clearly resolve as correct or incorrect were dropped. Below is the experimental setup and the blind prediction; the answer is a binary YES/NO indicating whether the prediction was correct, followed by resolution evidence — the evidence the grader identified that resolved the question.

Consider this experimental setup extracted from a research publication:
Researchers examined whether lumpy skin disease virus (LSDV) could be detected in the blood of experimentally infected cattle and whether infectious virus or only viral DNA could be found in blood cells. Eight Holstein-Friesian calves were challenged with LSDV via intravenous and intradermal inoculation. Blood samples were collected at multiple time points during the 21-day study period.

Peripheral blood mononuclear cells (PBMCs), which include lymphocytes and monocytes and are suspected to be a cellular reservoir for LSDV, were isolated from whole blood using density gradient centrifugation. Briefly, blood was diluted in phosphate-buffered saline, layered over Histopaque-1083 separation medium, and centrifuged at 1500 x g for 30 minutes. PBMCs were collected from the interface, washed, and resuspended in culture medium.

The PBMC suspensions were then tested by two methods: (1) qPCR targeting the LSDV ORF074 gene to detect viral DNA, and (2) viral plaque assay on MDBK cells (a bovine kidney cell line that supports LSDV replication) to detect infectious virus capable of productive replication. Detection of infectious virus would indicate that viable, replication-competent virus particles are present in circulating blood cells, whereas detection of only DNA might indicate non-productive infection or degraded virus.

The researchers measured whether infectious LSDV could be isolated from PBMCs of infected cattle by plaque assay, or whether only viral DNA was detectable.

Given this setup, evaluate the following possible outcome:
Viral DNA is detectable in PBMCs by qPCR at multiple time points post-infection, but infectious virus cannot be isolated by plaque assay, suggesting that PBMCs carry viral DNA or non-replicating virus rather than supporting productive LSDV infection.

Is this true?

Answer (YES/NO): NO